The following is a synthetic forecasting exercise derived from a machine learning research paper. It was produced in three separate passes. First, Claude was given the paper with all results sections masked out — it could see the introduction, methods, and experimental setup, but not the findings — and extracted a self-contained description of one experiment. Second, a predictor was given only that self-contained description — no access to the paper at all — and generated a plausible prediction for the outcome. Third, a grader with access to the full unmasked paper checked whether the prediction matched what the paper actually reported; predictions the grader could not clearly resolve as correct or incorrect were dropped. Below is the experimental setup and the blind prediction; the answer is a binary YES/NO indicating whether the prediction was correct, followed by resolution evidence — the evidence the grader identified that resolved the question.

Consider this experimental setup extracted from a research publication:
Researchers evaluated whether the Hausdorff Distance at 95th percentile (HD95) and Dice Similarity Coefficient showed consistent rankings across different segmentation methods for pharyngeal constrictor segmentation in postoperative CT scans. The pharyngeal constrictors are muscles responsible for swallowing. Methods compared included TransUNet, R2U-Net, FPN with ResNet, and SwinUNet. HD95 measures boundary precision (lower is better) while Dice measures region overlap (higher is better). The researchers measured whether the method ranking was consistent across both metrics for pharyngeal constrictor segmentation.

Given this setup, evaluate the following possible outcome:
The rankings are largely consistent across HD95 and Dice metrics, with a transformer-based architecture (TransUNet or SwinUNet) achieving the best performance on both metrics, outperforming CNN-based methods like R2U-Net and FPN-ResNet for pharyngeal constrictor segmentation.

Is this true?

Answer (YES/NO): NO